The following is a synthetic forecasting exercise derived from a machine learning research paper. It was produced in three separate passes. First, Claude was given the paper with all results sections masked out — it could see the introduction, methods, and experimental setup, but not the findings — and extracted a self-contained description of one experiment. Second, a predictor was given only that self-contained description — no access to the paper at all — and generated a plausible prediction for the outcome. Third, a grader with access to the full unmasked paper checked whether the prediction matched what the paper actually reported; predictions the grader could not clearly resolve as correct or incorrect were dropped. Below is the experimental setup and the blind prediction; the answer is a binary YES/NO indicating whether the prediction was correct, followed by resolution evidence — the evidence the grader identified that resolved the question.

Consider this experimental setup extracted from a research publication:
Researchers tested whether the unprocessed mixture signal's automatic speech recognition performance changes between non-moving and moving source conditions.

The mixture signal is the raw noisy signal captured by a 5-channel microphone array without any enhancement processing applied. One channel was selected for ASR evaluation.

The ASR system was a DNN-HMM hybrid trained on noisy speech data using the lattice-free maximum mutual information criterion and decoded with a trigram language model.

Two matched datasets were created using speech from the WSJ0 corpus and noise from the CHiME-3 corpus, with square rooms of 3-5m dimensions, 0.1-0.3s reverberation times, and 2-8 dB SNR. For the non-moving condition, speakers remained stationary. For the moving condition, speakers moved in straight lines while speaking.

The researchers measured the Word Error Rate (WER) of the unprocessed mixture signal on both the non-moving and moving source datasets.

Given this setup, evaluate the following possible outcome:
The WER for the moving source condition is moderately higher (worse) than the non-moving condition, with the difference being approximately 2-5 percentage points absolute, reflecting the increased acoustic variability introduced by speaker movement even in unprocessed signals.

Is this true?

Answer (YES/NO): NO